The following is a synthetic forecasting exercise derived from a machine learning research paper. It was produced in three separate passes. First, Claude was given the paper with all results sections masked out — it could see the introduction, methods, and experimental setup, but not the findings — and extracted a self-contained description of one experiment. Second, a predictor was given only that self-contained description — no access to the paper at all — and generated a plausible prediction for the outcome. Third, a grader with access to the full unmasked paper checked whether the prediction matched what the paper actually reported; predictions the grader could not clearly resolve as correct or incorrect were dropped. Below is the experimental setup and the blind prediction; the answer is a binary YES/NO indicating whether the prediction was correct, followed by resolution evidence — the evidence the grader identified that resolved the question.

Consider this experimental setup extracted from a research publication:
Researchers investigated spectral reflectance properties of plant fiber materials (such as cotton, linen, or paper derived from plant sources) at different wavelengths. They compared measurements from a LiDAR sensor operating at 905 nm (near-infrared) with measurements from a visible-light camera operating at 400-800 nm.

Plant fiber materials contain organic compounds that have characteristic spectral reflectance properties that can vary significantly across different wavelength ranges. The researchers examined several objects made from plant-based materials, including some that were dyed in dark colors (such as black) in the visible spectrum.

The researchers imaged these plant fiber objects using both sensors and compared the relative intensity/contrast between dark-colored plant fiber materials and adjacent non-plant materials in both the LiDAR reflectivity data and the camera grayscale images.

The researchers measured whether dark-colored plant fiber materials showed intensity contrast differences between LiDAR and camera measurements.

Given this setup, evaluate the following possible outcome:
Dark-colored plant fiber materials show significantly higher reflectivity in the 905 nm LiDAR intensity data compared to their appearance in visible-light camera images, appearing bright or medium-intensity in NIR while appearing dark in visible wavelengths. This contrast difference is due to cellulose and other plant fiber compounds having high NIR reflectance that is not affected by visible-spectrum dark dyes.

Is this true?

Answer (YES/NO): YES